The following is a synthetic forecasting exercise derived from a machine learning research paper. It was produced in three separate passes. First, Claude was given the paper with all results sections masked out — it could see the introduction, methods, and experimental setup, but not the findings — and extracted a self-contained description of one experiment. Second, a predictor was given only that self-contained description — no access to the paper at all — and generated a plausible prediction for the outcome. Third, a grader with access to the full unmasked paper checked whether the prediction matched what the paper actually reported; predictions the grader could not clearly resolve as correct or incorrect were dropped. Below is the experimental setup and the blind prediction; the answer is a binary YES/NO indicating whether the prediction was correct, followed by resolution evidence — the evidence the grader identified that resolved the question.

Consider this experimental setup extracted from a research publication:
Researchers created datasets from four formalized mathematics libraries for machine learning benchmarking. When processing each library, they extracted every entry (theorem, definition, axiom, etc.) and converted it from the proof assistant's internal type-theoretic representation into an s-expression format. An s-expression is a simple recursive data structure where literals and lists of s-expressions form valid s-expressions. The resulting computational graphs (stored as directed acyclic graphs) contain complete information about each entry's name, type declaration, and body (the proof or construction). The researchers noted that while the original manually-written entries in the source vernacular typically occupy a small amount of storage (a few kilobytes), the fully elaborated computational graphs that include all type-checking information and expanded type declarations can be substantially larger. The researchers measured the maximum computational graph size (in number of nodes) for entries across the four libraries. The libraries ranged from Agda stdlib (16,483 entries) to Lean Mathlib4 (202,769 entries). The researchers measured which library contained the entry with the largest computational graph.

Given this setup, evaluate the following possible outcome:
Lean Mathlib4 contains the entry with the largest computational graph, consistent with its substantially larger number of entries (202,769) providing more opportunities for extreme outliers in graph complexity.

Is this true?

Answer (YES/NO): YES